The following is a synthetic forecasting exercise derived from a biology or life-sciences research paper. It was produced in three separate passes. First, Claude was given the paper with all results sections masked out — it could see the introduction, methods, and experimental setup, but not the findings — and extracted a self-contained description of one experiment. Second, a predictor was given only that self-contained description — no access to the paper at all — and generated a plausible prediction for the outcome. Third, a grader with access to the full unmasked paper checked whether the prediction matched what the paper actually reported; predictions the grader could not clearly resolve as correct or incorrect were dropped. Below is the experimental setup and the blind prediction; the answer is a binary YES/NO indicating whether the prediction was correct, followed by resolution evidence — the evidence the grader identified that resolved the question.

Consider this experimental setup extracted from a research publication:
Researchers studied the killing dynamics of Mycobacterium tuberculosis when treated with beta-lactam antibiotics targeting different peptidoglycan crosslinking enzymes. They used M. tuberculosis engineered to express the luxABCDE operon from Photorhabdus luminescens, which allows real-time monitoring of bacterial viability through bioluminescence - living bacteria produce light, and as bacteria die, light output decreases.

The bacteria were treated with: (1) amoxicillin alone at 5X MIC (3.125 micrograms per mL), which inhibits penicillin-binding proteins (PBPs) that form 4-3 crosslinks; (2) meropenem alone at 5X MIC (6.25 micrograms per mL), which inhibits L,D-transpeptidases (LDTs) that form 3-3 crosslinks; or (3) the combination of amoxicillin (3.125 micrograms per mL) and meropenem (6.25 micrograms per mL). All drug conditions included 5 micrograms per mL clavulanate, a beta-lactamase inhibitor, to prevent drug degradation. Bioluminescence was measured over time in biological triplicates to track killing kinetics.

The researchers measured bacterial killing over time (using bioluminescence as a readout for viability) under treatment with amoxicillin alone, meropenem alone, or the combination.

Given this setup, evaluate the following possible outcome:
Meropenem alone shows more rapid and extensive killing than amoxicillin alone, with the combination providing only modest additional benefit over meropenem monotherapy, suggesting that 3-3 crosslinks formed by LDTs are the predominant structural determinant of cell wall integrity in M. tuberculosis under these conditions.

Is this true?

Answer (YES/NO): NO